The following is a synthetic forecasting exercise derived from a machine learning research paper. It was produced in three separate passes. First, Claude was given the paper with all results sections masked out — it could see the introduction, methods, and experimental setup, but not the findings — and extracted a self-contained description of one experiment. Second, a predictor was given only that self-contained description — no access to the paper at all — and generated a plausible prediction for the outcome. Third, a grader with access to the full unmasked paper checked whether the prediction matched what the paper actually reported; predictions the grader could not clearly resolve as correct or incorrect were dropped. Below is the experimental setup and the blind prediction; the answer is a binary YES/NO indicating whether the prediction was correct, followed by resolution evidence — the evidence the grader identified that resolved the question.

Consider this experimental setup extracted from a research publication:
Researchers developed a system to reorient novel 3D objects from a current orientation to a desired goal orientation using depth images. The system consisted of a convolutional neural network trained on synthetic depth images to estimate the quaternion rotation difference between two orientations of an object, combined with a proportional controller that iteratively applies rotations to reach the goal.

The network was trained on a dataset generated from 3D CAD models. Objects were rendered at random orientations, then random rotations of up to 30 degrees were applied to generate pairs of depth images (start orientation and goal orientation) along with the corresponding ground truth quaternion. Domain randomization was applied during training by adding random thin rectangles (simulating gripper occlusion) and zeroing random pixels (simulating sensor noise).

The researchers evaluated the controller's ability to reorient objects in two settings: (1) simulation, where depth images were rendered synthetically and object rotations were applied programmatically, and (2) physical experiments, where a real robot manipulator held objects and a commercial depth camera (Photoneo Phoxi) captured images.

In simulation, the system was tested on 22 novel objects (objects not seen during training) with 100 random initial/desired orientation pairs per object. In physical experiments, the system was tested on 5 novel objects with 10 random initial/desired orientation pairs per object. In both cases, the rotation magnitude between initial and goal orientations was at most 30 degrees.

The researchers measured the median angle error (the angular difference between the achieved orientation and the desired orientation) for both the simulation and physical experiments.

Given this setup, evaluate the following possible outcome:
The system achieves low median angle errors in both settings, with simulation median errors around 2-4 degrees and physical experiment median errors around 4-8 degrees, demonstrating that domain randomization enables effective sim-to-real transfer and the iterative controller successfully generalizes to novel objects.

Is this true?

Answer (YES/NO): NO